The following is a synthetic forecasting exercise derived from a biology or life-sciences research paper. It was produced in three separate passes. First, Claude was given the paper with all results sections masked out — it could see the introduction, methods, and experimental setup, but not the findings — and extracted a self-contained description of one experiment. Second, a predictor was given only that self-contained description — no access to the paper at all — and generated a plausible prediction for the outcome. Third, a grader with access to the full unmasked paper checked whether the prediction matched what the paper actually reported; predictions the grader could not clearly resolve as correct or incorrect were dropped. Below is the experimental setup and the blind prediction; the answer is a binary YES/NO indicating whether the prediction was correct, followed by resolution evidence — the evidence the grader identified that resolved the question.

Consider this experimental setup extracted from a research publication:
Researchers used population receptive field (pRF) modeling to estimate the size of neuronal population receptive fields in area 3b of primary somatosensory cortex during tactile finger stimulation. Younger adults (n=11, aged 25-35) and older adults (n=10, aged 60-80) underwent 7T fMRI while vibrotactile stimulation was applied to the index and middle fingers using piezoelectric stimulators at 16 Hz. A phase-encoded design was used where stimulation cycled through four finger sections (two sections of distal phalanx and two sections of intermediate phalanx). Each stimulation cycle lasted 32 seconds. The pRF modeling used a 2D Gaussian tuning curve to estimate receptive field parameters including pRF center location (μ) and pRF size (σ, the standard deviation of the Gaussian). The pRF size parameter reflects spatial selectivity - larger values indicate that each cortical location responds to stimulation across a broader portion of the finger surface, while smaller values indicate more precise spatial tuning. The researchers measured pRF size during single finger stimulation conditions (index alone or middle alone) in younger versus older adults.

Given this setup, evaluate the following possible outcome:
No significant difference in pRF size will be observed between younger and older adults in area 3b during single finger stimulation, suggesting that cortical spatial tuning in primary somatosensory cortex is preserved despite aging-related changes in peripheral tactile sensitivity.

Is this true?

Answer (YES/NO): NO